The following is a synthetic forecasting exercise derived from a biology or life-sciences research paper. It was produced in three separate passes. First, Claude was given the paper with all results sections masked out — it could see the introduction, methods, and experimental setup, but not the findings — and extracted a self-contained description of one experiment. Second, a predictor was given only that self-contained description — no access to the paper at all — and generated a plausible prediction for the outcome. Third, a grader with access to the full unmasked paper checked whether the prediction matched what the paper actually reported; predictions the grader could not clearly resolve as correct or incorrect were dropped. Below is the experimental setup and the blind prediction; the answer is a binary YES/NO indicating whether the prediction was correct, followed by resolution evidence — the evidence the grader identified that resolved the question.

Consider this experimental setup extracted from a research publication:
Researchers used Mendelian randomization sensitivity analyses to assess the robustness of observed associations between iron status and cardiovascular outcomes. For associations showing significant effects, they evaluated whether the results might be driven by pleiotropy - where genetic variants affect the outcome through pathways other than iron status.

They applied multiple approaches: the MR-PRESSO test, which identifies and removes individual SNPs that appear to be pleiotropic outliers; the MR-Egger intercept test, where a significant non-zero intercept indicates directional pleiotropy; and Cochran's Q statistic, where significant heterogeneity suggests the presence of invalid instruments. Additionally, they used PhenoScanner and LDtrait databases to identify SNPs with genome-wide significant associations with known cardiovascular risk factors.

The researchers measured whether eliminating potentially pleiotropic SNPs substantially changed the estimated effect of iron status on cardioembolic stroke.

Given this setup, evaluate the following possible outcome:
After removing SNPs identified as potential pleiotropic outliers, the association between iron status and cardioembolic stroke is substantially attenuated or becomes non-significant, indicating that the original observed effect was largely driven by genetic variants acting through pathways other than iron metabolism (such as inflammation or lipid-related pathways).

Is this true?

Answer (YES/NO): NO